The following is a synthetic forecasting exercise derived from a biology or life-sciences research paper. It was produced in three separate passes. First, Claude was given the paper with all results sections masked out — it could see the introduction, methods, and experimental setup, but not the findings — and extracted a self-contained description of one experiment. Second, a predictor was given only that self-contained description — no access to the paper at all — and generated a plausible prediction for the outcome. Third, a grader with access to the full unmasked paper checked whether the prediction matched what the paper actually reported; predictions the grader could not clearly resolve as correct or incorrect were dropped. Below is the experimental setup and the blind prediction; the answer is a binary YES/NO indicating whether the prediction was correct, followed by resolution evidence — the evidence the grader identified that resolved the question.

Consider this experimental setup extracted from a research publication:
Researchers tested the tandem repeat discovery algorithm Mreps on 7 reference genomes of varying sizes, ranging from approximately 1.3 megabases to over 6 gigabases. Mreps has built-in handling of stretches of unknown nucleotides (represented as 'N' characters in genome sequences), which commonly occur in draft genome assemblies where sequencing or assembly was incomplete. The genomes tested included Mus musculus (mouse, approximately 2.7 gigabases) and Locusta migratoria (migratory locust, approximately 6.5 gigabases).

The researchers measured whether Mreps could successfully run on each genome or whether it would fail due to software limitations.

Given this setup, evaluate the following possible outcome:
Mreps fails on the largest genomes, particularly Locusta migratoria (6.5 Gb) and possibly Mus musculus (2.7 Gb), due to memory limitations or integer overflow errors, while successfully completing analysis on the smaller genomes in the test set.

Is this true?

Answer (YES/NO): NO